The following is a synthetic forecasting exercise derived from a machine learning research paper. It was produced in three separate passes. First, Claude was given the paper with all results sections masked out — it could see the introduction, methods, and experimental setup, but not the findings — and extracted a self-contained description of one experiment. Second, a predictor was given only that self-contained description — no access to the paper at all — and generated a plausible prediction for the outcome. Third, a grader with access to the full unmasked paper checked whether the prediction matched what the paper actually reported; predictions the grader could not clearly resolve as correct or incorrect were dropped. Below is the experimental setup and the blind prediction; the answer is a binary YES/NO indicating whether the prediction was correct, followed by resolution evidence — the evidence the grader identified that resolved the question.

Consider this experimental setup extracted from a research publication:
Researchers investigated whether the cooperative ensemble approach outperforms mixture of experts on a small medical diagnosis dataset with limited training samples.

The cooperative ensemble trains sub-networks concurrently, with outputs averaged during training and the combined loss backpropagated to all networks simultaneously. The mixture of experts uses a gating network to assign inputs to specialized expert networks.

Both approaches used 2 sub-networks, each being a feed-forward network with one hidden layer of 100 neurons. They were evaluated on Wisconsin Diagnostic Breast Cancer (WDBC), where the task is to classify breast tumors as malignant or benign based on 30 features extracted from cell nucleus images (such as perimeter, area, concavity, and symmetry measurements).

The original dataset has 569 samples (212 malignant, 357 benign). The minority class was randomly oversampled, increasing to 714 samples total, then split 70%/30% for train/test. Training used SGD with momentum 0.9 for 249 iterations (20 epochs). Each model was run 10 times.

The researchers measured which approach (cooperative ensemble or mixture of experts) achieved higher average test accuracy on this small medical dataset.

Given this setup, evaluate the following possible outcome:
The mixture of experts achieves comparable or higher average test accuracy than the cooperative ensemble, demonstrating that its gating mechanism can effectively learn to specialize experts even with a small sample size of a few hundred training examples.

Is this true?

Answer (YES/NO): NO